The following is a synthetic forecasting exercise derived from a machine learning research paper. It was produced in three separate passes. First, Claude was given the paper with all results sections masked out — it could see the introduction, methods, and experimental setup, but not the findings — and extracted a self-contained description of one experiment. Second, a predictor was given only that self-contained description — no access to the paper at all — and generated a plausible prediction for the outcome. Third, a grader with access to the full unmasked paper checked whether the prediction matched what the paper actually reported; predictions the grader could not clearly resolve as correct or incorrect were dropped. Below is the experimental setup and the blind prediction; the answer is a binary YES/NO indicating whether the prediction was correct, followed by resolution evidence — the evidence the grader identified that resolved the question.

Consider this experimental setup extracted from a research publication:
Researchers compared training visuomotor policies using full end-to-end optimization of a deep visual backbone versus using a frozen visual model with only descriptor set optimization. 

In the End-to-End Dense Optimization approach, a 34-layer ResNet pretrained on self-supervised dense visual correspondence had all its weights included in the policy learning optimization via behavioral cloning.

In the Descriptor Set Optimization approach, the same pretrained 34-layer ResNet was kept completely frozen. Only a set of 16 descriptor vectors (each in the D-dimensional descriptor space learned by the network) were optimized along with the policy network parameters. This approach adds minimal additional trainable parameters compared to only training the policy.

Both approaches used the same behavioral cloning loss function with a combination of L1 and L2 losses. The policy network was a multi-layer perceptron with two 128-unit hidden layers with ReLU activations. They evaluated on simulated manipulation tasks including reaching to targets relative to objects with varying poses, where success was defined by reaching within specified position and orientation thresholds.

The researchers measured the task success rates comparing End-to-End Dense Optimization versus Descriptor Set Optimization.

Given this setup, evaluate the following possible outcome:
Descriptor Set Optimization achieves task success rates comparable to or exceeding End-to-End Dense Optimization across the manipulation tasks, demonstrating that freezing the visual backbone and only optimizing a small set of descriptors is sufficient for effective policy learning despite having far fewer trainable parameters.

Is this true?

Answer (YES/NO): YES